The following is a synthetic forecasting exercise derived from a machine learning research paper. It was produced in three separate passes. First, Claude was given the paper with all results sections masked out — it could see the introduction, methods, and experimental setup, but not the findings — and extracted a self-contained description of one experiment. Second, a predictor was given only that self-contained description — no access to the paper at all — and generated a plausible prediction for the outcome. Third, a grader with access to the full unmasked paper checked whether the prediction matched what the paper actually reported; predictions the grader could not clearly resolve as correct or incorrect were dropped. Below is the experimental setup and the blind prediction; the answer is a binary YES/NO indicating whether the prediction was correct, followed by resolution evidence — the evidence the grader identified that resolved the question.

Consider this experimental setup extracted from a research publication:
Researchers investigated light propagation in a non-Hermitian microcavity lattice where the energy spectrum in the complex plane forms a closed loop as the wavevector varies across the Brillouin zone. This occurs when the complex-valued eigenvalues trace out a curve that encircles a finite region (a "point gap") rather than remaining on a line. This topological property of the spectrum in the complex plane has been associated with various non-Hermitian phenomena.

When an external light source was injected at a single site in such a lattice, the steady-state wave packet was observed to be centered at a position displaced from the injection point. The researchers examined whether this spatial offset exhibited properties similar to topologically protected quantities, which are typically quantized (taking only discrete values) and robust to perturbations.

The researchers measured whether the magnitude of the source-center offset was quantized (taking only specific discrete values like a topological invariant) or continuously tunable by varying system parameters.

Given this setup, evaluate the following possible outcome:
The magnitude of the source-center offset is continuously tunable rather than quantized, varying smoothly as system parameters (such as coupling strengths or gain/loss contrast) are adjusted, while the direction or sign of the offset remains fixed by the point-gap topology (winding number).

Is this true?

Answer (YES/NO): YES